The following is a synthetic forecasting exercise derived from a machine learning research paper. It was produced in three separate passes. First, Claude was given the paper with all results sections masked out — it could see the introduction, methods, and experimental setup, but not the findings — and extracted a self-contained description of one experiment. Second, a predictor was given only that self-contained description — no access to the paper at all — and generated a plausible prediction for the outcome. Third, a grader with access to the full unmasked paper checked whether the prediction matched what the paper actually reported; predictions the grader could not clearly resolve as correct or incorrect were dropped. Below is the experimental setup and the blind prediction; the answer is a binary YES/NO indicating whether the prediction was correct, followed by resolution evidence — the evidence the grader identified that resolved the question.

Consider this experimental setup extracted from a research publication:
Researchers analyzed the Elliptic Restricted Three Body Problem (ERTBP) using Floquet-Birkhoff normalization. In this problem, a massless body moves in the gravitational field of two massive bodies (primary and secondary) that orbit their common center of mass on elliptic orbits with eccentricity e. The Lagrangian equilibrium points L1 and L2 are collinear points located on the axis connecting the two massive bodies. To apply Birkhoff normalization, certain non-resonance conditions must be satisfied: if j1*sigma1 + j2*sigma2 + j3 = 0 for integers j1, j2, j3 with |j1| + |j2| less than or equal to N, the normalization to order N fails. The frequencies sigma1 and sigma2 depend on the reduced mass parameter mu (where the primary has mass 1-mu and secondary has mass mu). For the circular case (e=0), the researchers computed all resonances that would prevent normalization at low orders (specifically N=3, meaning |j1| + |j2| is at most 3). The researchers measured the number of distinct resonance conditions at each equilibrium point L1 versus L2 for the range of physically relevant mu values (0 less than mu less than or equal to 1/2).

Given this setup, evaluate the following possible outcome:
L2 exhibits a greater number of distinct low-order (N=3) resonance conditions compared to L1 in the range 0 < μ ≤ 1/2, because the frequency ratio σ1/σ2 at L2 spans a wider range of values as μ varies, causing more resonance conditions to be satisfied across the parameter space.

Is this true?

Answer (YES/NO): YES